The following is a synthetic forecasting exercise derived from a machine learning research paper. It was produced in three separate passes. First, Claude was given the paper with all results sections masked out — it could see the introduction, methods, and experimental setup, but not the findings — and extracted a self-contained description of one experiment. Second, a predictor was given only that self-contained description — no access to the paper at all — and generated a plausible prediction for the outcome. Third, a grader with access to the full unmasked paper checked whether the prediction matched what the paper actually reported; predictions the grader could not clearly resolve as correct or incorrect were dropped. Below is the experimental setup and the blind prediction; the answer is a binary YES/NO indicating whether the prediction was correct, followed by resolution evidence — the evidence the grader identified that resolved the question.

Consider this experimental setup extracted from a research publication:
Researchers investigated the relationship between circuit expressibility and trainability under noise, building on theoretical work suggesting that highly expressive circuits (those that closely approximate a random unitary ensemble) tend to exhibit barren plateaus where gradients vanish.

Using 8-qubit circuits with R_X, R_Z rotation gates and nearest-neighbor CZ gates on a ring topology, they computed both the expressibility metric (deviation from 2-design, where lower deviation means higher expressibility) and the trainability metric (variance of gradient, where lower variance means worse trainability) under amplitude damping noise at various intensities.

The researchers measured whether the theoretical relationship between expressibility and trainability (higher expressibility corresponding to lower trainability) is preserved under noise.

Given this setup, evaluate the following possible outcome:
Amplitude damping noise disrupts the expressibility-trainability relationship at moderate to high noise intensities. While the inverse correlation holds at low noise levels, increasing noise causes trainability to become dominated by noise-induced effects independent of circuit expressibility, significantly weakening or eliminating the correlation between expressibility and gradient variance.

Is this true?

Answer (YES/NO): NO